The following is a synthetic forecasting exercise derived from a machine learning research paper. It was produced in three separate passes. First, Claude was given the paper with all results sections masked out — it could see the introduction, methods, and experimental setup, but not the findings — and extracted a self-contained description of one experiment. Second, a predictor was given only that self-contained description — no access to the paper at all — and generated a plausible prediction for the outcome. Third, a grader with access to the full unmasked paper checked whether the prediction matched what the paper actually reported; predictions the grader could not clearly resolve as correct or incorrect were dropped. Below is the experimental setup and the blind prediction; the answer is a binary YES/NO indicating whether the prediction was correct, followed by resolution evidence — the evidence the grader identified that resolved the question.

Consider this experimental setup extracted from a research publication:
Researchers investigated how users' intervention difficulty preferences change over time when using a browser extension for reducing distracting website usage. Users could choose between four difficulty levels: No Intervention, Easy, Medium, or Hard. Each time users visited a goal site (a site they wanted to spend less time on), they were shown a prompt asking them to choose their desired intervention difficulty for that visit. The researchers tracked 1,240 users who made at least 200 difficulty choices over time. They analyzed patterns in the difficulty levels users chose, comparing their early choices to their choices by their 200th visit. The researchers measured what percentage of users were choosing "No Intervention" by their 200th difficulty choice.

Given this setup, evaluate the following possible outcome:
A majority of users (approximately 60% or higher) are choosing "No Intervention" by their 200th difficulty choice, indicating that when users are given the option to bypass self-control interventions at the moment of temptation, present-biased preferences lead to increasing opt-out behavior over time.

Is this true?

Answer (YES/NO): YES